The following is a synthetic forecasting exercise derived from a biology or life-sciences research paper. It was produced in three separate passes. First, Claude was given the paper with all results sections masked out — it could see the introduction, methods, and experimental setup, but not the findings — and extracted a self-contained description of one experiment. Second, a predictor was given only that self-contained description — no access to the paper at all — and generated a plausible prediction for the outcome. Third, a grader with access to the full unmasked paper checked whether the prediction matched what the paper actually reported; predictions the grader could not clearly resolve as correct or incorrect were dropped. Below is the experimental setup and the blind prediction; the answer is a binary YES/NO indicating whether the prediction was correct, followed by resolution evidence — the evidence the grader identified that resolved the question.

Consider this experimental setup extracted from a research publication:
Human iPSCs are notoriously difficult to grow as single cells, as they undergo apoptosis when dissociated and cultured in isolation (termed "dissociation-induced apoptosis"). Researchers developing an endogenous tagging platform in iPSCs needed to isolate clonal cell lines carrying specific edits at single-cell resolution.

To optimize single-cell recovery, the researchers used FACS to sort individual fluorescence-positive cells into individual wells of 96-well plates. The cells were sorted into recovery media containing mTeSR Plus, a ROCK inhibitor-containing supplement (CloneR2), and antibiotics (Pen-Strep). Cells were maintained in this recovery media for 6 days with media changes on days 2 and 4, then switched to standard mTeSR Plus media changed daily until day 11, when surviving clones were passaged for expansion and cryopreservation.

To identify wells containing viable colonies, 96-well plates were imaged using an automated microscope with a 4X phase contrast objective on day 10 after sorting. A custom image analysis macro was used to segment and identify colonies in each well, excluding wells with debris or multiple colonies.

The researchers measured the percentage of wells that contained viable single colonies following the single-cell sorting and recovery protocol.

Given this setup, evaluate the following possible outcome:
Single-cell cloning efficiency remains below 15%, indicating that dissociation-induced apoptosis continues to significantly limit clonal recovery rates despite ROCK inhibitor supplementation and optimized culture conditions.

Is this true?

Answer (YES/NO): NO